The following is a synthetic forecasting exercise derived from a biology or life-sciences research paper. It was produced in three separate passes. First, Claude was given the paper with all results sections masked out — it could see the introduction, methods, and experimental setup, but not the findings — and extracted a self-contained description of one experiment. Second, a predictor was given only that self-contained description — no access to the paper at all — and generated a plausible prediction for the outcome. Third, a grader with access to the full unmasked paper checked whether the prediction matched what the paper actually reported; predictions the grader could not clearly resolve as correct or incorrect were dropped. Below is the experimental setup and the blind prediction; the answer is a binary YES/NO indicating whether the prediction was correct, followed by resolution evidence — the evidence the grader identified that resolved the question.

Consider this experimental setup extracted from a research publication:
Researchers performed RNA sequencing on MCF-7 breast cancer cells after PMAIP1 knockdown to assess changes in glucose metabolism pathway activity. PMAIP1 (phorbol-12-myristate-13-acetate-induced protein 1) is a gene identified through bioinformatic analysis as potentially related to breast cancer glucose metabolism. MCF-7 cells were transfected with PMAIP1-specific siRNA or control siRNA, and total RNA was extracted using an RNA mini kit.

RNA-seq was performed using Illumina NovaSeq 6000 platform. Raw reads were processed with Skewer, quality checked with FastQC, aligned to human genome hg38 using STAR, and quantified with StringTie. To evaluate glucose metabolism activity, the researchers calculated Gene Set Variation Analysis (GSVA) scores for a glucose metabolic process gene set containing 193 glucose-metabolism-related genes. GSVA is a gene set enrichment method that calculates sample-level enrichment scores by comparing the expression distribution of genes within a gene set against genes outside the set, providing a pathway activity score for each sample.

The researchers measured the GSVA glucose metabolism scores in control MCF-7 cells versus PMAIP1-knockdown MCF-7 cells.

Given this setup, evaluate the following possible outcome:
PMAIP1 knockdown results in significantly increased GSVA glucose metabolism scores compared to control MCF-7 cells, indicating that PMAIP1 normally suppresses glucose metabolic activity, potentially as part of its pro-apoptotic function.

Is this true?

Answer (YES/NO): YES